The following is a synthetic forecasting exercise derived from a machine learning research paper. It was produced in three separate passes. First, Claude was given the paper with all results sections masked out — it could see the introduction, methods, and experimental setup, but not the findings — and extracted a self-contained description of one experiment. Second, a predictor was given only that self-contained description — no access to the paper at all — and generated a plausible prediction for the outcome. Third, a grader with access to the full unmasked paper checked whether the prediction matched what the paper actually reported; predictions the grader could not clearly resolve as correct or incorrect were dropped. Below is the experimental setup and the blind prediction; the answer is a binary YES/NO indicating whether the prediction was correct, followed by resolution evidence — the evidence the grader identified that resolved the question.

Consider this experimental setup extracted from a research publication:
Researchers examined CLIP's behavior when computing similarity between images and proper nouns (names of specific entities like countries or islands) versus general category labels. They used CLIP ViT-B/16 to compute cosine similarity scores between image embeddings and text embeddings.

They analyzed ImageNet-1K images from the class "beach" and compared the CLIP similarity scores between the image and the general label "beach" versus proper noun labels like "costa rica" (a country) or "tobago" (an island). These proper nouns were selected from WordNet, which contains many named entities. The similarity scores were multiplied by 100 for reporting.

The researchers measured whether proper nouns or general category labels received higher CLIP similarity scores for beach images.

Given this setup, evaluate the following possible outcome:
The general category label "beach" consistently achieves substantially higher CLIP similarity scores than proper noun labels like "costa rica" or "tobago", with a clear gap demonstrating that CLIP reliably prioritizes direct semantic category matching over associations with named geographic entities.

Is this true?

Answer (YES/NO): NO